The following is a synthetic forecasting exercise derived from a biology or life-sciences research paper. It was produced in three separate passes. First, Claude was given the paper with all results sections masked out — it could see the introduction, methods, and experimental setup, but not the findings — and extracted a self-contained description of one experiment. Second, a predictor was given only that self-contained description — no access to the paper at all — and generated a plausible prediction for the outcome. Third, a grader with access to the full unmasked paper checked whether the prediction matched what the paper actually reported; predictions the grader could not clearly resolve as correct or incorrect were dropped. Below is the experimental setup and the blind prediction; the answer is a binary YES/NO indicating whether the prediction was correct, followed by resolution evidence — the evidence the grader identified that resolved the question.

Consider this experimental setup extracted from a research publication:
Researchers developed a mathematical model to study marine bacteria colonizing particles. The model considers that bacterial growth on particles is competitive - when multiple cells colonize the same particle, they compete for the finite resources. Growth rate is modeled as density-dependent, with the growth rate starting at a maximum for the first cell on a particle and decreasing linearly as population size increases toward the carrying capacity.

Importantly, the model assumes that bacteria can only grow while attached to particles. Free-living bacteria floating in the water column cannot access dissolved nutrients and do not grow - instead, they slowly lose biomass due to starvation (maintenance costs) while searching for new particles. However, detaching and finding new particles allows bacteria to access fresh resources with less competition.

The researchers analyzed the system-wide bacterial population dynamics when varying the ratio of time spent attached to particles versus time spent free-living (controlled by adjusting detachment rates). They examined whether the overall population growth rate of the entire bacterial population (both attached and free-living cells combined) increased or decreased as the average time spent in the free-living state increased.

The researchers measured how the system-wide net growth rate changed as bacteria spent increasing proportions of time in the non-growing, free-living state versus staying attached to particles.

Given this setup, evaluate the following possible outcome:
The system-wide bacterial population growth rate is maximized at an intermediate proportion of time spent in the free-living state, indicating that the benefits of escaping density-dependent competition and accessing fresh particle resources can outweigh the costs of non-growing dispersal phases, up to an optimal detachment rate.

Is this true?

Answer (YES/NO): YES